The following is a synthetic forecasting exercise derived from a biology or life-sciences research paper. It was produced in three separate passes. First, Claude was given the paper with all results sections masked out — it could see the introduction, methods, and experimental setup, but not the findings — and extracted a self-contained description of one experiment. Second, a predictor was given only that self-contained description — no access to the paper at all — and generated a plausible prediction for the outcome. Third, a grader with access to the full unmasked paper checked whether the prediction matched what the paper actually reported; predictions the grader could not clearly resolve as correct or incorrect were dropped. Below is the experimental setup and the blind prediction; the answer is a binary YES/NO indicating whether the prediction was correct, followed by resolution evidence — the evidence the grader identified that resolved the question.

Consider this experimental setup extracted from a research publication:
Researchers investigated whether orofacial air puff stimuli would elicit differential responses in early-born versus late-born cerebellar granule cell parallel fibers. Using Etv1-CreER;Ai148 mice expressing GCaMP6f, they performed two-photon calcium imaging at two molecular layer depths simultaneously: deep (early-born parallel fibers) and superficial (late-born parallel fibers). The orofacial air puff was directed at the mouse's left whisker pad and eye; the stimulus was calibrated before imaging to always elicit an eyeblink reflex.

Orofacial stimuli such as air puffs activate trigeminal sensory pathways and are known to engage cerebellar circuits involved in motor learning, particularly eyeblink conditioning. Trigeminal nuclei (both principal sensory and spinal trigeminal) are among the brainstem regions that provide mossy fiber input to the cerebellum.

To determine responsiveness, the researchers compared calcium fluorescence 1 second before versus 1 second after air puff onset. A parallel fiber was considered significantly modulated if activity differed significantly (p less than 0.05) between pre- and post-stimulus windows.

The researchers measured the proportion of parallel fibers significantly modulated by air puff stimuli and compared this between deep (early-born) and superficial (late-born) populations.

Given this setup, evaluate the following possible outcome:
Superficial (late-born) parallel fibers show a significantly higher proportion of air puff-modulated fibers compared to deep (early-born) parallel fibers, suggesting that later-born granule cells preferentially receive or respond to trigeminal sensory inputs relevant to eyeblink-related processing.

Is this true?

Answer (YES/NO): NO